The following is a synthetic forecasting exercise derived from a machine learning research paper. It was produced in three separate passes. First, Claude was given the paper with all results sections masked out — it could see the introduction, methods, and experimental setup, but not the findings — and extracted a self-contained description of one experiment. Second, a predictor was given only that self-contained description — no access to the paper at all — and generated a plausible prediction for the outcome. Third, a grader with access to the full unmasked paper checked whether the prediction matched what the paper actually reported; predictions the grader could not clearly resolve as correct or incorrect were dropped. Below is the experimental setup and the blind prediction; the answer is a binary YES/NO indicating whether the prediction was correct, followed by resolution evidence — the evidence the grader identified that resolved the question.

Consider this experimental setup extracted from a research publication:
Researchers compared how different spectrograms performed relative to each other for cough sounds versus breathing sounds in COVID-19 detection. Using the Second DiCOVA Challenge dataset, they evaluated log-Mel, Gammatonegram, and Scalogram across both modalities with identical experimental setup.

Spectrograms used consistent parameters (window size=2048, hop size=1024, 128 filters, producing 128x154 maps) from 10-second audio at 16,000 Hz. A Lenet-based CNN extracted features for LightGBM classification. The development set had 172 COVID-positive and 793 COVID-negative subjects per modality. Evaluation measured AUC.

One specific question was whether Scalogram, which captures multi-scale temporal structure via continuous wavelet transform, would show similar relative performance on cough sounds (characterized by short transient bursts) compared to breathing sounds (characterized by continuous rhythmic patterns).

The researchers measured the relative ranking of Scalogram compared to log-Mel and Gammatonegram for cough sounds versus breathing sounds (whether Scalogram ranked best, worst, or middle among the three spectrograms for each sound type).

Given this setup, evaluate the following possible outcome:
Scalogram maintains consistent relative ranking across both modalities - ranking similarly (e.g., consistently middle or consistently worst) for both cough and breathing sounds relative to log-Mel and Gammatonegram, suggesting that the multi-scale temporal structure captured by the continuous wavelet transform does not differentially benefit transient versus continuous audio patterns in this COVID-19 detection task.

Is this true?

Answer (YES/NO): NO